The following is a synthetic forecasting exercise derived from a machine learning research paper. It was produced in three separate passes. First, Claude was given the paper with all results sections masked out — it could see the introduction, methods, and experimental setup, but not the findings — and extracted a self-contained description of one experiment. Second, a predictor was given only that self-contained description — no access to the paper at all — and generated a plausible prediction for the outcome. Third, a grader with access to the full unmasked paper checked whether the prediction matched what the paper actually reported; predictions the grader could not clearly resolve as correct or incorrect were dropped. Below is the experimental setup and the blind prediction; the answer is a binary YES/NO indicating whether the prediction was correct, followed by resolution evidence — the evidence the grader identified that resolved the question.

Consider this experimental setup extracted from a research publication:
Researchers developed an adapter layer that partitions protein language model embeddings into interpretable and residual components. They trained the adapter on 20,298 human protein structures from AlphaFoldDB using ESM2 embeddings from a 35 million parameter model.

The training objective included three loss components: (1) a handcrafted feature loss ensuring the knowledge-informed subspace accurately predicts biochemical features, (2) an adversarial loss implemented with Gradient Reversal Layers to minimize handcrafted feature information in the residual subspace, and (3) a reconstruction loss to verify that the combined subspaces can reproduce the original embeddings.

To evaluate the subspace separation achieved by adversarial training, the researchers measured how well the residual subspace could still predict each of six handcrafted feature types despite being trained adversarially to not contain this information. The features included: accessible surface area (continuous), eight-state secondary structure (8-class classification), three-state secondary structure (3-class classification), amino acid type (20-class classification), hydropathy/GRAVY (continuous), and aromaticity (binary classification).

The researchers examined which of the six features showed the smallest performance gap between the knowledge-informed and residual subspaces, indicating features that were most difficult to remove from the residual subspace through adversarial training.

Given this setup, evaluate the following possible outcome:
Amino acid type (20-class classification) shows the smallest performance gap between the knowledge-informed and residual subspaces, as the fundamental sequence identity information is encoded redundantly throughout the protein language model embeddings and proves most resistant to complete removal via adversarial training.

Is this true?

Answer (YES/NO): NO